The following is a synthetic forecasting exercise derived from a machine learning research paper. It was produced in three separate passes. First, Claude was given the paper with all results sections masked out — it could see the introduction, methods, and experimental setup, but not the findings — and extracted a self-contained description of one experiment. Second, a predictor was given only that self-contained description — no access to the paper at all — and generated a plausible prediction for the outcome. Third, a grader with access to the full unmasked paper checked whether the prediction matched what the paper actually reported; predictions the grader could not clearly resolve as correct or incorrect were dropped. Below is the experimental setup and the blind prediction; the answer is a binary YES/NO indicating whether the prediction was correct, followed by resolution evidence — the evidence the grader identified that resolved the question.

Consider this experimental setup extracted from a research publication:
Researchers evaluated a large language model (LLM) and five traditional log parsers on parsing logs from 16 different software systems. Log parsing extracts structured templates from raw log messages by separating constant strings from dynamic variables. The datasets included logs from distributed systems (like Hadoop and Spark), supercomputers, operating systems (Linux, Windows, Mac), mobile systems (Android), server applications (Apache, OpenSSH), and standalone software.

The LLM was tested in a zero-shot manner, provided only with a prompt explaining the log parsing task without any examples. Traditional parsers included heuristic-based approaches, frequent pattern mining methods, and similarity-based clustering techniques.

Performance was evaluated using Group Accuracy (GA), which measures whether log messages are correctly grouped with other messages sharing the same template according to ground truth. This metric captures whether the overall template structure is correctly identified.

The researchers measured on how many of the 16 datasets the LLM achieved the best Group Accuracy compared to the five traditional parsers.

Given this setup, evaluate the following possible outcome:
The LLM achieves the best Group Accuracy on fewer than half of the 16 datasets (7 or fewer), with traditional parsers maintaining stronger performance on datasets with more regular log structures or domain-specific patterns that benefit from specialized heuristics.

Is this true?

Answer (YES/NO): YES